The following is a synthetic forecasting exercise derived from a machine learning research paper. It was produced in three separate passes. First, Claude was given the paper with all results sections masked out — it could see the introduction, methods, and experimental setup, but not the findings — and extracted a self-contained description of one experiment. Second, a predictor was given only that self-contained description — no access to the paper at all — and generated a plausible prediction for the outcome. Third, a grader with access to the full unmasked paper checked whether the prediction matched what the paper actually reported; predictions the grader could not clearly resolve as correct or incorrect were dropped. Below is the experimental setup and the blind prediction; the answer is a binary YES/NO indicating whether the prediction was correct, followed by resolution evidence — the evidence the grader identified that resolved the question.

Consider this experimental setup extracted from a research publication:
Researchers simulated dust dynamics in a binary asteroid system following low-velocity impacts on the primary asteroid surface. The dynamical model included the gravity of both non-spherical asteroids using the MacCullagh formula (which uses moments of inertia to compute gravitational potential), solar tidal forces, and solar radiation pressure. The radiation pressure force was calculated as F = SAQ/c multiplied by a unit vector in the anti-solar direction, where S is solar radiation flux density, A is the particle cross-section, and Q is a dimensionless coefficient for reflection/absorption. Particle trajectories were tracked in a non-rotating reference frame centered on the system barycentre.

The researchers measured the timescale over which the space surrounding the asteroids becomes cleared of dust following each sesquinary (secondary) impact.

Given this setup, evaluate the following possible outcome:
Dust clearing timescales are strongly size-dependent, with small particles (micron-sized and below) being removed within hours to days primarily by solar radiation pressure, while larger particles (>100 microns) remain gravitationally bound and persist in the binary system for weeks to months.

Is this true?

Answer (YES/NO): NO